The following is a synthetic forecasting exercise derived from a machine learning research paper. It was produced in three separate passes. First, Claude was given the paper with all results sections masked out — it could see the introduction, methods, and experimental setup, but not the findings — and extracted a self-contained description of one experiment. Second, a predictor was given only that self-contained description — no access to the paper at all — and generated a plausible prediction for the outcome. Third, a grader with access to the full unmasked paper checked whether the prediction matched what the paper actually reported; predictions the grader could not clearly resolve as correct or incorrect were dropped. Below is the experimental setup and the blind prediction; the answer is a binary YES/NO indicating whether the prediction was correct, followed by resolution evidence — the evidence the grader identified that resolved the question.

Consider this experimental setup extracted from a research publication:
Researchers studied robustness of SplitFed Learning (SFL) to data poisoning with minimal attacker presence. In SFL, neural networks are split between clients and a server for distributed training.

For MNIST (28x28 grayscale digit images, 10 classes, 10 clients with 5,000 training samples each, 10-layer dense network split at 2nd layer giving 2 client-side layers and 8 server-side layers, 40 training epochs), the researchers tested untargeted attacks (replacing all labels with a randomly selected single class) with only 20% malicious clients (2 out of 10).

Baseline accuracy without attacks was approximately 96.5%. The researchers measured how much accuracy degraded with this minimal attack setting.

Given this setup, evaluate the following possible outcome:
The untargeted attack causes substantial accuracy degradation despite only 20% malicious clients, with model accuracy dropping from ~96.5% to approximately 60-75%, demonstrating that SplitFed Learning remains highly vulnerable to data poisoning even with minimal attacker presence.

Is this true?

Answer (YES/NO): NO